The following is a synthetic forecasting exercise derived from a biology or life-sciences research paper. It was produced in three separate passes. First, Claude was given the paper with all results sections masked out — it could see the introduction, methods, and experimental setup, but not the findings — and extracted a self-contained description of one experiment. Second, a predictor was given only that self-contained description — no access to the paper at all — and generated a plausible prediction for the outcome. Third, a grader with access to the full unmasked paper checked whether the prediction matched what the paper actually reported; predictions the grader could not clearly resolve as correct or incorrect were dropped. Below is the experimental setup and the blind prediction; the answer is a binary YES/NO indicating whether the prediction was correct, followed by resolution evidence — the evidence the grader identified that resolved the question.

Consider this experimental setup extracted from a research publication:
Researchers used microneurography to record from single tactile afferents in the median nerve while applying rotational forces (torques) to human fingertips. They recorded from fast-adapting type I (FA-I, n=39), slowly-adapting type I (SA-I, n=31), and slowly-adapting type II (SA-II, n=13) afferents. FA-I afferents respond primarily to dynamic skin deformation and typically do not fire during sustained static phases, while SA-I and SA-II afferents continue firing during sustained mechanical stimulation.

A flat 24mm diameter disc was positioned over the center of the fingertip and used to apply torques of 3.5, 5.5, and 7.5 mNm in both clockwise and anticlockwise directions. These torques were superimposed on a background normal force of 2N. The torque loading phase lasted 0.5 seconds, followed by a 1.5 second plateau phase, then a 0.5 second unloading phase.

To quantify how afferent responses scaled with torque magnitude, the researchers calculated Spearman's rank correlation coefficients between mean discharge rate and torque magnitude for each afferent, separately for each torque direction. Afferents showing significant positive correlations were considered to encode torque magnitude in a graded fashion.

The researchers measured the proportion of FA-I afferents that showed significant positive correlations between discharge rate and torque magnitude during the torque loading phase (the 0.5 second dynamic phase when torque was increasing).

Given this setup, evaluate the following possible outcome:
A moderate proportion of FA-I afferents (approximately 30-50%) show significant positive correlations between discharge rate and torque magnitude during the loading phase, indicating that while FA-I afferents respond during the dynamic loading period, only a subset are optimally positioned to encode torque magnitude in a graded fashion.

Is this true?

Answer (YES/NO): NO